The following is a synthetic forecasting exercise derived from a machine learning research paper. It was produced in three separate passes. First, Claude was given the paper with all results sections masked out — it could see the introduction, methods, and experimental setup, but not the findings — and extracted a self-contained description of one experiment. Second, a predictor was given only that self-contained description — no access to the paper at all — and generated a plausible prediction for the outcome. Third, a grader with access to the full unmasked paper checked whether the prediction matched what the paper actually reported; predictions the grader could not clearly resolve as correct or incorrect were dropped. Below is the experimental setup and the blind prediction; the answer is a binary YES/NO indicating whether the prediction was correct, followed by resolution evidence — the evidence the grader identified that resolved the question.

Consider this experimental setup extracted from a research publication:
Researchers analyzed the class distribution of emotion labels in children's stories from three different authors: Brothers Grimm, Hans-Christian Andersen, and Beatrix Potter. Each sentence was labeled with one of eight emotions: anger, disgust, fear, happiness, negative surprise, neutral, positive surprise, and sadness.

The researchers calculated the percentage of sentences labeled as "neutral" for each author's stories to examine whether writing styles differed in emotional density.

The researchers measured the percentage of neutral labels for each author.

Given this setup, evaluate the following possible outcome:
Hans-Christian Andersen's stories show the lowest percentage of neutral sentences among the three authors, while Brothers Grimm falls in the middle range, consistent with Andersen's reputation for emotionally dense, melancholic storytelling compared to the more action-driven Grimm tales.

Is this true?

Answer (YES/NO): NO